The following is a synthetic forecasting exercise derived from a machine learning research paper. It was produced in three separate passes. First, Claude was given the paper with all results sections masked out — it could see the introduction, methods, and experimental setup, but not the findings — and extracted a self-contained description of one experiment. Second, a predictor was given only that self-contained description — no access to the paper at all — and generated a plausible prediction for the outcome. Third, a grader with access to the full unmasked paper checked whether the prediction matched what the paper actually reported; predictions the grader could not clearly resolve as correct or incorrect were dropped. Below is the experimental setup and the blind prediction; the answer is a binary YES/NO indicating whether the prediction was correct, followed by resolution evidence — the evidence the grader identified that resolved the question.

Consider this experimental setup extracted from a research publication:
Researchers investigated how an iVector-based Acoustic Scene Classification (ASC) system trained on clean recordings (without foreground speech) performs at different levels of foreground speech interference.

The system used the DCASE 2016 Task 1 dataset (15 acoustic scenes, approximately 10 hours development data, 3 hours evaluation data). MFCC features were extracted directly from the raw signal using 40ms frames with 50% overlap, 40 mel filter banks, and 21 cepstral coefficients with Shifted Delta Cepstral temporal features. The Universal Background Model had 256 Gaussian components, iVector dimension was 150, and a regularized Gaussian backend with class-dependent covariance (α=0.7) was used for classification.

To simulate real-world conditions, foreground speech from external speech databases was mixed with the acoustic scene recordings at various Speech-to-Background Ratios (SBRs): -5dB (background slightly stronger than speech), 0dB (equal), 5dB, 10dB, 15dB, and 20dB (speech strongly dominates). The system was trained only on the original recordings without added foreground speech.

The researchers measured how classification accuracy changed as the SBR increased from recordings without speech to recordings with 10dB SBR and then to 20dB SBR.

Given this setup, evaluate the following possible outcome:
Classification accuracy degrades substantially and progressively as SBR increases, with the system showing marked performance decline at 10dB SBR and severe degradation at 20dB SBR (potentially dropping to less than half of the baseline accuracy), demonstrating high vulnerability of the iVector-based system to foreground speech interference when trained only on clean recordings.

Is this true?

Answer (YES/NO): YES